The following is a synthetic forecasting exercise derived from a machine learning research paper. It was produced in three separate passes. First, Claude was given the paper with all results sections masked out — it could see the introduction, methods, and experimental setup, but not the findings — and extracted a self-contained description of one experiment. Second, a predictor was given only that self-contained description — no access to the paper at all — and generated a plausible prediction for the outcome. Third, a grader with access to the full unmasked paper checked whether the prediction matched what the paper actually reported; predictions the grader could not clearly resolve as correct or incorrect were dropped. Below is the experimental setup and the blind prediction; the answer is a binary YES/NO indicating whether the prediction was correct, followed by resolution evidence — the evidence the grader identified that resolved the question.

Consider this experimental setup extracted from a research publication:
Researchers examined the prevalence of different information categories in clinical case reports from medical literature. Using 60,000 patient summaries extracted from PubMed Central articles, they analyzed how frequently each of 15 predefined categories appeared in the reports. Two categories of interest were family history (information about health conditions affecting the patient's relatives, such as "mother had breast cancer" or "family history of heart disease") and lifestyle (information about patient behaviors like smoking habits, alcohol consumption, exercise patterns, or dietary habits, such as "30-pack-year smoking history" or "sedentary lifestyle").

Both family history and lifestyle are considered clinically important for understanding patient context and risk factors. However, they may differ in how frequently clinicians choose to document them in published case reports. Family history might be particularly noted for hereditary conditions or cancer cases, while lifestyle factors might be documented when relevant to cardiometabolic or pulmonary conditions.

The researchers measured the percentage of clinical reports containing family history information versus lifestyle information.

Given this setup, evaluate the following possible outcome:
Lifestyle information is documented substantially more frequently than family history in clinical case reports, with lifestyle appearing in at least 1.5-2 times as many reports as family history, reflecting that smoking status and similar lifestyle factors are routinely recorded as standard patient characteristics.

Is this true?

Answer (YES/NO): NO